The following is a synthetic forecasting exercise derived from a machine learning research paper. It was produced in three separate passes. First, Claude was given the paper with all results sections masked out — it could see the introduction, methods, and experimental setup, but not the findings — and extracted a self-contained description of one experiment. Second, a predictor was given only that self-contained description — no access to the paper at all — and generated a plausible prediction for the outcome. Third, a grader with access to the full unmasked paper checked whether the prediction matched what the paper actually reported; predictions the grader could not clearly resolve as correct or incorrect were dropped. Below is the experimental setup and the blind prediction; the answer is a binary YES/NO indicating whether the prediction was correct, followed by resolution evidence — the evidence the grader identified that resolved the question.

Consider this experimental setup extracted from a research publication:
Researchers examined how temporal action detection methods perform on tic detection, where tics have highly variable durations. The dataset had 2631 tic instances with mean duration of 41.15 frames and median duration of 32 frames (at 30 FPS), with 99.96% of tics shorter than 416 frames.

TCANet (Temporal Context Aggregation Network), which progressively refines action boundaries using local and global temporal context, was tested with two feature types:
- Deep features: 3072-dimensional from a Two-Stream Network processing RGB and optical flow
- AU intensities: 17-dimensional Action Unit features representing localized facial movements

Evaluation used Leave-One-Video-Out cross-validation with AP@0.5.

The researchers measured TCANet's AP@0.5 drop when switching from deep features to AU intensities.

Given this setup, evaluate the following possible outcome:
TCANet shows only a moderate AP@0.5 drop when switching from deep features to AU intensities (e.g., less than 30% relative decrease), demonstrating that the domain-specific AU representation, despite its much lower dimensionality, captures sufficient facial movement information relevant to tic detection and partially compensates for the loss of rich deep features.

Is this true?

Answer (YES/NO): YES